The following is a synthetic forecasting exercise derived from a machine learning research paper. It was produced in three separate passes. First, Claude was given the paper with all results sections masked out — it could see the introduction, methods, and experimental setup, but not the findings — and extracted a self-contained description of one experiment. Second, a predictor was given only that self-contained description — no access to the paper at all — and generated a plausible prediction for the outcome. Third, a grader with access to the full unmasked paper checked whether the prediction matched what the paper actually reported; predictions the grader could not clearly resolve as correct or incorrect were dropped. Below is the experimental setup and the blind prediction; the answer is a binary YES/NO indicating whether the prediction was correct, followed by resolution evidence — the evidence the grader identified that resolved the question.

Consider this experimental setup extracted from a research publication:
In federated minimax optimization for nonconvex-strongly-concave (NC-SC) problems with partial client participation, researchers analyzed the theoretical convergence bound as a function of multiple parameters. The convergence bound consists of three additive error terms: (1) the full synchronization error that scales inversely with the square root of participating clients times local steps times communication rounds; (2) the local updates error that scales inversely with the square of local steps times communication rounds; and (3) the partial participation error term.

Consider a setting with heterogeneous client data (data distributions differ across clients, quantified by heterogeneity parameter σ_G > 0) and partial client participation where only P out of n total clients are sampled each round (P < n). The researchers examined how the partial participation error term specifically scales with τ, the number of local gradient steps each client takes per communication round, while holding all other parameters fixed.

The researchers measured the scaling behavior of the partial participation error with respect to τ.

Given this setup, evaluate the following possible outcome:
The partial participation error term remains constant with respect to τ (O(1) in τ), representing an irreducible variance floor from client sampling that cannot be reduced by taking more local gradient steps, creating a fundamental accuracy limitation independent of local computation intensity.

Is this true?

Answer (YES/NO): NO